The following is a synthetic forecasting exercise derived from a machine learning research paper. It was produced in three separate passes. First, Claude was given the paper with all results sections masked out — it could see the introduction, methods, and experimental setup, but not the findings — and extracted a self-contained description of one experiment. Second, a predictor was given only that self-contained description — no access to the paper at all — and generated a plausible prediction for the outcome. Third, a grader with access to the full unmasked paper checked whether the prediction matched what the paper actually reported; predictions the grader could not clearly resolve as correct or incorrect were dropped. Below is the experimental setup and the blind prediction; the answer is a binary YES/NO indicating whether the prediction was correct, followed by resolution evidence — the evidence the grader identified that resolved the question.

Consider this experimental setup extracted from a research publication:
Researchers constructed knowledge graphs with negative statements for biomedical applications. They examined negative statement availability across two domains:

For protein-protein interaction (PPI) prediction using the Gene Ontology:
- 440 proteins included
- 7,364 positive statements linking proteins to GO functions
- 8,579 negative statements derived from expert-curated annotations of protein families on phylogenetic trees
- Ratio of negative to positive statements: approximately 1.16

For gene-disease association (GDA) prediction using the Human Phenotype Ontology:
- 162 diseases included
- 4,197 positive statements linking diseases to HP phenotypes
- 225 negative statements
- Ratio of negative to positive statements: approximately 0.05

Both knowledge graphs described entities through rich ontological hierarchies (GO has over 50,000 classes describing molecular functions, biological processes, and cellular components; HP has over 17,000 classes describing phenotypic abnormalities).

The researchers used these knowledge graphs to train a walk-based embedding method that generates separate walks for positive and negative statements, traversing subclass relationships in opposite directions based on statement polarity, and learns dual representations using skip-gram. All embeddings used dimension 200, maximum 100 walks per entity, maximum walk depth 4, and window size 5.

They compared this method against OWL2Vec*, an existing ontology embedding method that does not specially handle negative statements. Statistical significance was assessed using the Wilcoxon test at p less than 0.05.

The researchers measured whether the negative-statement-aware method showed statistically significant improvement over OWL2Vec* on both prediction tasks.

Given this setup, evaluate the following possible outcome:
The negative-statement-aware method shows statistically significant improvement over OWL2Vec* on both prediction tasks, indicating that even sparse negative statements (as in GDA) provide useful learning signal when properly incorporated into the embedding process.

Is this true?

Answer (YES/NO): NO